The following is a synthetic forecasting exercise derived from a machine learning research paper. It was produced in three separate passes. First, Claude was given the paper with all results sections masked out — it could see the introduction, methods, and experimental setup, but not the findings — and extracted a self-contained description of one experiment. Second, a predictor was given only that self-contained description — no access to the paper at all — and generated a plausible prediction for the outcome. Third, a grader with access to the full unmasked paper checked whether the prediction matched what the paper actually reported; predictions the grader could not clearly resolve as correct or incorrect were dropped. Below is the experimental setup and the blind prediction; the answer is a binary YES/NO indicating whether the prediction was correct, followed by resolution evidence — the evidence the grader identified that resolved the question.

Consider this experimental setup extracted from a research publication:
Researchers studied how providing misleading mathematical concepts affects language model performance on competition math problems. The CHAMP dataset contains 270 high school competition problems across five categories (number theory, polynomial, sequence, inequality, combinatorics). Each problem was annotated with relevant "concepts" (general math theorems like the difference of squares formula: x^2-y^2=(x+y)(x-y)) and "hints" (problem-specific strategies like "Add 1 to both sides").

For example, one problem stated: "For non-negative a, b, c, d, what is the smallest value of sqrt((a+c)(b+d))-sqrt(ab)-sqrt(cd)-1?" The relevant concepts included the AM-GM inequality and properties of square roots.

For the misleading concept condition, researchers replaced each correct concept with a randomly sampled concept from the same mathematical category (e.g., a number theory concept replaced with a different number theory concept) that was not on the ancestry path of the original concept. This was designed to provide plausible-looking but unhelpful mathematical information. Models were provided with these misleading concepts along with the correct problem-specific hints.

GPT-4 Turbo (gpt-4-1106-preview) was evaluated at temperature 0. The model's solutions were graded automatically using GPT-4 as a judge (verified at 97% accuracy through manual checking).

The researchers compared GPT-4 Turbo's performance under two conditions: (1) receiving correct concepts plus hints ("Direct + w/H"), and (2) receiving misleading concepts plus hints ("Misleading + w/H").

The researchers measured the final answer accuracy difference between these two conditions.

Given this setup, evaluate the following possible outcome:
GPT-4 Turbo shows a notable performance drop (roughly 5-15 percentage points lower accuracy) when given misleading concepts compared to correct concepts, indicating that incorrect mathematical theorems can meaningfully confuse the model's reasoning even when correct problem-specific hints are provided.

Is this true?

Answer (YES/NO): YES